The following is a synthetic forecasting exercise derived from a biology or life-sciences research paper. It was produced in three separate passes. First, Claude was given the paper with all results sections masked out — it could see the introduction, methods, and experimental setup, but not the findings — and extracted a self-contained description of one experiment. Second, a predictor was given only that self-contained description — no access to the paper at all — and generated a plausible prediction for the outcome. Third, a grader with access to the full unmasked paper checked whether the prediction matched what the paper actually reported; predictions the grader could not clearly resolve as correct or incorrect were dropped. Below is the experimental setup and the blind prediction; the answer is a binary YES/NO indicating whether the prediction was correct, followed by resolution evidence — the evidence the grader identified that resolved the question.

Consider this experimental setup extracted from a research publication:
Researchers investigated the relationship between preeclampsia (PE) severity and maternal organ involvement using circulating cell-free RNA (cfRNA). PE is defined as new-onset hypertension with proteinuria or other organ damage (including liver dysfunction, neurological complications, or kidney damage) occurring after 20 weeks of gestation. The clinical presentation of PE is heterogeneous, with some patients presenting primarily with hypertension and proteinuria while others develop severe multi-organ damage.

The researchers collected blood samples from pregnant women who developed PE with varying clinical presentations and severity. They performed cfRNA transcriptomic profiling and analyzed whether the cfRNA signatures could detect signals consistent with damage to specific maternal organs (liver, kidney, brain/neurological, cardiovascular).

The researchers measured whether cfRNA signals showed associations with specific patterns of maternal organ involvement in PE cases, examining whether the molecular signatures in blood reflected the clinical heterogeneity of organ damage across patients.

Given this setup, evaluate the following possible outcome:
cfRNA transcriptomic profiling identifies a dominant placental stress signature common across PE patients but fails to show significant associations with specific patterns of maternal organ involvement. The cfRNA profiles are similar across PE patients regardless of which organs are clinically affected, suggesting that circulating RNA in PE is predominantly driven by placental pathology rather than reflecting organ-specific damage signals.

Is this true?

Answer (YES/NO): NO